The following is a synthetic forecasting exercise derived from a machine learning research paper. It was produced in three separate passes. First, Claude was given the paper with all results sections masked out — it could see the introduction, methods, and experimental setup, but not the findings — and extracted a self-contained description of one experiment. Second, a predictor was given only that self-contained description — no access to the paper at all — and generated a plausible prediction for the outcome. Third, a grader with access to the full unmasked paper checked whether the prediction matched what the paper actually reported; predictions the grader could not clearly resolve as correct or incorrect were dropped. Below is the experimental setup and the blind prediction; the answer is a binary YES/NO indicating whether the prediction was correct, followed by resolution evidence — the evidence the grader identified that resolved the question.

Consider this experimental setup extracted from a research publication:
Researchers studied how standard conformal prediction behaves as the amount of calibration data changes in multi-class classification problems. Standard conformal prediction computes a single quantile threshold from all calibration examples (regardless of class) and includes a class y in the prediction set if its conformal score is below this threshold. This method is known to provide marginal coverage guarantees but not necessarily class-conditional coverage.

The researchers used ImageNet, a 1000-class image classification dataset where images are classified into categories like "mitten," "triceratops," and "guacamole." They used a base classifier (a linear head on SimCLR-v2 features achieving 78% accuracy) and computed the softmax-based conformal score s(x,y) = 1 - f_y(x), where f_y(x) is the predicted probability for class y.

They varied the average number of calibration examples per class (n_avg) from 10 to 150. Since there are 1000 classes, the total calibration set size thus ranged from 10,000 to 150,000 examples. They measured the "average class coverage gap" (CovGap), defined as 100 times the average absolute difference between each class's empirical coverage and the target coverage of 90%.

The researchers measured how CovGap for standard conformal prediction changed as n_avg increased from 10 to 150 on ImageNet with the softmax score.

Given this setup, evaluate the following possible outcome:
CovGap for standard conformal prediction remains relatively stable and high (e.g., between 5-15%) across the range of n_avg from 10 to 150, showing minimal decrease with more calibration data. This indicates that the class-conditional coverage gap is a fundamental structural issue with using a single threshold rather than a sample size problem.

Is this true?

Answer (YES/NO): YES